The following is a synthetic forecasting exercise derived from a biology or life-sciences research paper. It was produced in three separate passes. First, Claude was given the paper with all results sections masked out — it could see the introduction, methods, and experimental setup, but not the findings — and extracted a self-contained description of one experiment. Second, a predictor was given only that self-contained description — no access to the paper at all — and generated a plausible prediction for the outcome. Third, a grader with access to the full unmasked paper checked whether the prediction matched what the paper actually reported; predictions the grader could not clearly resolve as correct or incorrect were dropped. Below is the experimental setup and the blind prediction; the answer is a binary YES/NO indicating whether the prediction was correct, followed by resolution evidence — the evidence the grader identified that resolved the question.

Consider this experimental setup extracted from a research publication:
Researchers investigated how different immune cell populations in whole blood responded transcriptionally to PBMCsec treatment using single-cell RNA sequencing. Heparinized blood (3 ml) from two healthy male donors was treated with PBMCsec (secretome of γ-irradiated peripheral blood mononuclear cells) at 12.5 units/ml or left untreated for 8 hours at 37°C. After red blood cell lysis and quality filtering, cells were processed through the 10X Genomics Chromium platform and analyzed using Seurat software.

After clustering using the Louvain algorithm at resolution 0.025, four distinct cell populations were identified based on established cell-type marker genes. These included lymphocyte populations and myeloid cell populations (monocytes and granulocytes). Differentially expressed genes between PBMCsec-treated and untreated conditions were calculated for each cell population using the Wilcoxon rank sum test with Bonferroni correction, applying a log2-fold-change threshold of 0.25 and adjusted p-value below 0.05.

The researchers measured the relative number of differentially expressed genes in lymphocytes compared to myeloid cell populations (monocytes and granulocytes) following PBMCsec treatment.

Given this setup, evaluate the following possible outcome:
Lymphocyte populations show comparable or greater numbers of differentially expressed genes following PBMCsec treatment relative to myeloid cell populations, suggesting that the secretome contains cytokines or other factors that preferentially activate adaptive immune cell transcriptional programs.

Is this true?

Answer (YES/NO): NO